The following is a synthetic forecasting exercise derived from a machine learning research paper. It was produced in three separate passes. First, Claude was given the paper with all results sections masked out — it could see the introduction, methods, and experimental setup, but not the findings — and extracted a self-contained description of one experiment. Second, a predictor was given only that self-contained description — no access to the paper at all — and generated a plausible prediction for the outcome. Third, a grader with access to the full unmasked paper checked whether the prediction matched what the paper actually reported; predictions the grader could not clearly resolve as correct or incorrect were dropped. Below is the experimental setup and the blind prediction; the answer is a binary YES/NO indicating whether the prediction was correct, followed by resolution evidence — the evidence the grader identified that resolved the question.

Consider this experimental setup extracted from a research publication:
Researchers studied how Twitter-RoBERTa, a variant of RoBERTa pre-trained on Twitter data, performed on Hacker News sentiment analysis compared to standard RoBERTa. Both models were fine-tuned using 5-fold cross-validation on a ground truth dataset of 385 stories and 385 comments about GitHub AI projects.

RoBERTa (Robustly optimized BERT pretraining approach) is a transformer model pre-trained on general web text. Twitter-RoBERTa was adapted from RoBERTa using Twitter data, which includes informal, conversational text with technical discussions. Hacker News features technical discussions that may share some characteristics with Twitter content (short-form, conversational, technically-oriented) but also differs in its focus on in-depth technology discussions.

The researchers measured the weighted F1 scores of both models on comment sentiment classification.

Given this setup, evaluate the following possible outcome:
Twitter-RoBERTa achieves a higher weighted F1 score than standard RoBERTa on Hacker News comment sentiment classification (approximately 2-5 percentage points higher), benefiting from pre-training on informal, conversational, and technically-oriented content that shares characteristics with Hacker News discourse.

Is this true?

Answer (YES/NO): YES